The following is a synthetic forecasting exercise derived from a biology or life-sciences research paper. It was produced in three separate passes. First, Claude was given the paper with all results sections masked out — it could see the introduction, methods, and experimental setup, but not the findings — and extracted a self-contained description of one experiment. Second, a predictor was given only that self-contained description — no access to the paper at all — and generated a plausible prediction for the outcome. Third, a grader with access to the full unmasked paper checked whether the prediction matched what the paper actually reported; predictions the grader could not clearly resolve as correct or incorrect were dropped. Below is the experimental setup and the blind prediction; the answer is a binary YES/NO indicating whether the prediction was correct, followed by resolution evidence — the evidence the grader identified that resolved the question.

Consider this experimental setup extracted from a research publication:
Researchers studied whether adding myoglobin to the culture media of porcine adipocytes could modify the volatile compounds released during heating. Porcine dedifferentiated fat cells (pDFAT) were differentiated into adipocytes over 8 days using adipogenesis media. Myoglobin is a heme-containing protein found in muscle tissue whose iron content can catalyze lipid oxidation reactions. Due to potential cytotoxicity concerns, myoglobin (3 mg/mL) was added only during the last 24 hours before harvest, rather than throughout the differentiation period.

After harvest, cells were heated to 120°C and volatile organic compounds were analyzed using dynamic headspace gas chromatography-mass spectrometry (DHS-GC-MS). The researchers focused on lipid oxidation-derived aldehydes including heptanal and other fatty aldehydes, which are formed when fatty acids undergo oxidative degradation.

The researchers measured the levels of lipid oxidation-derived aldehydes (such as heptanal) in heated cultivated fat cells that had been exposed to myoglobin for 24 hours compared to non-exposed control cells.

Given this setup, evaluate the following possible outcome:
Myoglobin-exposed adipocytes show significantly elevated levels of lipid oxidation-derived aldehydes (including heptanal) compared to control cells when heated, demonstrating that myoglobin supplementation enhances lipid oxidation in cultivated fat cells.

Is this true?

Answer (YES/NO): YES